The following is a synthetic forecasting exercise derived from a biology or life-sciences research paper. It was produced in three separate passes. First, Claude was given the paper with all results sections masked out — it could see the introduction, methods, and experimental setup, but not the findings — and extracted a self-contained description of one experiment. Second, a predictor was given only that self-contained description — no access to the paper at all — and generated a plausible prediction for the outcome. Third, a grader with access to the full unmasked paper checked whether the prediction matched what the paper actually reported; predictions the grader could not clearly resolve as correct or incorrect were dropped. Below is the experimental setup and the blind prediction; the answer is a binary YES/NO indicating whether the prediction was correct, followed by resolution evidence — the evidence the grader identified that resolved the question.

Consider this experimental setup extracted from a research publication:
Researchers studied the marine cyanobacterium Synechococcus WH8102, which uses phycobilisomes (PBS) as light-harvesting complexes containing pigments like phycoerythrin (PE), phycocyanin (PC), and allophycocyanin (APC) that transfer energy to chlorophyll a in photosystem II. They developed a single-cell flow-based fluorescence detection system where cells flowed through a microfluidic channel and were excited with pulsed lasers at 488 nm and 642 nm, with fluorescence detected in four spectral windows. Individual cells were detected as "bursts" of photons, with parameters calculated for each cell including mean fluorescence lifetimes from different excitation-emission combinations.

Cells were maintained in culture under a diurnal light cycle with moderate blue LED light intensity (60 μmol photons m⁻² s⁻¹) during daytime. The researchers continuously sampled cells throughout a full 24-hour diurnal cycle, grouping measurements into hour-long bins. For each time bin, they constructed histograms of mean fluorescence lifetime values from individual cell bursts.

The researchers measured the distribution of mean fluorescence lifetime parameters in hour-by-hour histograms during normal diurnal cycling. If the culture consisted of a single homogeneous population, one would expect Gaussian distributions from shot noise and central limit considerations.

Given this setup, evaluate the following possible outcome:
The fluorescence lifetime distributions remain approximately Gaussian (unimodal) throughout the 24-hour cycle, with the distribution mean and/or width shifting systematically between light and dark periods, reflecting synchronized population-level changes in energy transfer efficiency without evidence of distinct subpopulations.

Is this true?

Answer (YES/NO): NO